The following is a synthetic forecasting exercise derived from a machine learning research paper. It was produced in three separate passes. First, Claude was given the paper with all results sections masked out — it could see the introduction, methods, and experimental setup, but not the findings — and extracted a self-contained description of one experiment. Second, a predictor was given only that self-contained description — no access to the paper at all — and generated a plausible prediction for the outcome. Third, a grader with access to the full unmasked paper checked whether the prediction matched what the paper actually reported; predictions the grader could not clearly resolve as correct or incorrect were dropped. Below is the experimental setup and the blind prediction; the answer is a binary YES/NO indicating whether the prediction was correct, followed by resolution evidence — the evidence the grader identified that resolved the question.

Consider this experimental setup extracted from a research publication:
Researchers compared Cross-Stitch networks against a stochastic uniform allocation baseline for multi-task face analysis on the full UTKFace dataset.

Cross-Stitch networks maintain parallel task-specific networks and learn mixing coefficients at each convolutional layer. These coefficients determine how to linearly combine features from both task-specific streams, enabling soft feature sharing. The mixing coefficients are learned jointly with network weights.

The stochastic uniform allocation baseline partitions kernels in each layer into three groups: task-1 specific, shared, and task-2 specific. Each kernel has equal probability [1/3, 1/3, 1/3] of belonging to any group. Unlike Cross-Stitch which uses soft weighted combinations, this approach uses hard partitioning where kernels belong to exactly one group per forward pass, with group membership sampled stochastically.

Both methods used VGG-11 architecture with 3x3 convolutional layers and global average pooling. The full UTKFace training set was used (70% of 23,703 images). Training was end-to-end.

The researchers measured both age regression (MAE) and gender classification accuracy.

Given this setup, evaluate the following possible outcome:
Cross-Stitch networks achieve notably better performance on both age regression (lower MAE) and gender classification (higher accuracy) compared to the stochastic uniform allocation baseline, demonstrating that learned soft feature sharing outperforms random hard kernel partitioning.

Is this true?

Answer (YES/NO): NO